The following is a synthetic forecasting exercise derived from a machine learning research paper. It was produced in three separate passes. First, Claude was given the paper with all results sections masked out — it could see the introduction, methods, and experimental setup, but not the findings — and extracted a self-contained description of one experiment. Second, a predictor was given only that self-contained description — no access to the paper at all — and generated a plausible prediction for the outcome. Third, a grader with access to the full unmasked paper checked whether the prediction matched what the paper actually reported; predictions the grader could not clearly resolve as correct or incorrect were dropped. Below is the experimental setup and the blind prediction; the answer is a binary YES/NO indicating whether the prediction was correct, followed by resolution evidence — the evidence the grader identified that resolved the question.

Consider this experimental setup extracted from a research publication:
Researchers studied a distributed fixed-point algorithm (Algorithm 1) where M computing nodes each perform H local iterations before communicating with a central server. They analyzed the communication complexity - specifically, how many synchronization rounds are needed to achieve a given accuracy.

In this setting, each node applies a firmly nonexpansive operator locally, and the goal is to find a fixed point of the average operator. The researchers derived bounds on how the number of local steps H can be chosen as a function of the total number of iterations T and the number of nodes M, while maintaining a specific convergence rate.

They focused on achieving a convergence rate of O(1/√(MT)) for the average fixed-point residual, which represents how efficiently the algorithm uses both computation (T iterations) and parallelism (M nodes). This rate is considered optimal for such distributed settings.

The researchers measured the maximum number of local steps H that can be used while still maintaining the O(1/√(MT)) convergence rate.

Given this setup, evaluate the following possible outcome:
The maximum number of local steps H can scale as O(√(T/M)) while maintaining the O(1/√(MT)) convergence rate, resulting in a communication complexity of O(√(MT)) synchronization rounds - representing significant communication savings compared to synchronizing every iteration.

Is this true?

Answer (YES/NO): NO